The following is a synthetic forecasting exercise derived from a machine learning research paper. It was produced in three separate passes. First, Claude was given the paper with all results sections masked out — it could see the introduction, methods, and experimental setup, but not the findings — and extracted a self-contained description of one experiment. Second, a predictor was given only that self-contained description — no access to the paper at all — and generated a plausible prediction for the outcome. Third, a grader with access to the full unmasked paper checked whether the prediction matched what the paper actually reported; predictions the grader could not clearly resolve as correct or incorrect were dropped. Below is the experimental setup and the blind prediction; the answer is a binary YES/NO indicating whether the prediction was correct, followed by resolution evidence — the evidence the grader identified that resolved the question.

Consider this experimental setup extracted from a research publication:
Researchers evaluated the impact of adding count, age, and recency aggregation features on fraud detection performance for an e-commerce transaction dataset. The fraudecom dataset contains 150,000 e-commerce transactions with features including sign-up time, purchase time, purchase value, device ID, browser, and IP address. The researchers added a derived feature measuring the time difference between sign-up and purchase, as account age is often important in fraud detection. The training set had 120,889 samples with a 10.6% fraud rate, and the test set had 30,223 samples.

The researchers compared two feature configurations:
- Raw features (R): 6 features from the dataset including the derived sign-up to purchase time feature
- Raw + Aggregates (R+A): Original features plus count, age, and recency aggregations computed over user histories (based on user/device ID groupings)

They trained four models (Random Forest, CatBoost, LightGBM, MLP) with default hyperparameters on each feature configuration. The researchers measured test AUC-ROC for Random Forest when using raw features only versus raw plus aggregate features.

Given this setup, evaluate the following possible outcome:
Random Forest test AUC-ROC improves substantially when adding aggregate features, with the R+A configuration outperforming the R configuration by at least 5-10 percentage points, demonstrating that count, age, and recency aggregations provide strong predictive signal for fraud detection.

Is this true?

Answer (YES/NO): YES